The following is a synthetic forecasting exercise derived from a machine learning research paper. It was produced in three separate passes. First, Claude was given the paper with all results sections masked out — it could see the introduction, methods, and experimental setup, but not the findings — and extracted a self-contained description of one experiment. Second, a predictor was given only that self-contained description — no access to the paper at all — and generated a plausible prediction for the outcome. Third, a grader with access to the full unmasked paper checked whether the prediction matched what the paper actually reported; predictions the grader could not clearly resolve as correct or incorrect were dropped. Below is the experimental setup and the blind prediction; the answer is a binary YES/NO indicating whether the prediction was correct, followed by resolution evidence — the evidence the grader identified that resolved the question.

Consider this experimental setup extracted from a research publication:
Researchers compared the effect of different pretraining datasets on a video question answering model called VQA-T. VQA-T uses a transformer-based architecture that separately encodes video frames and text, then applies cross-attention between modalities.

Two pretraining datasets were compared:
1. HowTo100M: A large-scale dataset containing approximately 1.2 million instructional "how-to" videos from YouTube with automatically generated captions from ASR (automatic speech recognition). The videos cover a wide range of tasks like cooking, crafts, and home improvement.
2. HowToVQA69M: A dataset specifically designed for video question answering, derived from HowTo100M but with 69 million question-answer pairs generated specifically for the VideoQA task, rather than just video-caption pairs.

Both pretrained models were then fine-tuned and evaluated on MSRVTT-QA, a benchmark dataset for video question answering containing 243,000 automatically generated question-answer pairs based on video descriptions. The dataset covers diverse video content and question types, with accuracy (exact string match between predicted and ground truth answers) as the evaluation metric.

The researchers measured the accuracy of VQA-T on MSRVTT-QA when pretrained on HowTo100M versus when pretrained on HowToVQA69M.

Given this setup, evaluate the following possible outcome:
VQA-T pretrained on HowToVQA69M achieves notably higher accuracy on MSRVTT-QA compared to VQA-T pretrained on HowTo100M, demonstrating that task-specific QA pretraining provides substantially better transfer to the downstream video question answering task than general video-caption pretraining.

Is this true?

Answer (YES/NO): NO